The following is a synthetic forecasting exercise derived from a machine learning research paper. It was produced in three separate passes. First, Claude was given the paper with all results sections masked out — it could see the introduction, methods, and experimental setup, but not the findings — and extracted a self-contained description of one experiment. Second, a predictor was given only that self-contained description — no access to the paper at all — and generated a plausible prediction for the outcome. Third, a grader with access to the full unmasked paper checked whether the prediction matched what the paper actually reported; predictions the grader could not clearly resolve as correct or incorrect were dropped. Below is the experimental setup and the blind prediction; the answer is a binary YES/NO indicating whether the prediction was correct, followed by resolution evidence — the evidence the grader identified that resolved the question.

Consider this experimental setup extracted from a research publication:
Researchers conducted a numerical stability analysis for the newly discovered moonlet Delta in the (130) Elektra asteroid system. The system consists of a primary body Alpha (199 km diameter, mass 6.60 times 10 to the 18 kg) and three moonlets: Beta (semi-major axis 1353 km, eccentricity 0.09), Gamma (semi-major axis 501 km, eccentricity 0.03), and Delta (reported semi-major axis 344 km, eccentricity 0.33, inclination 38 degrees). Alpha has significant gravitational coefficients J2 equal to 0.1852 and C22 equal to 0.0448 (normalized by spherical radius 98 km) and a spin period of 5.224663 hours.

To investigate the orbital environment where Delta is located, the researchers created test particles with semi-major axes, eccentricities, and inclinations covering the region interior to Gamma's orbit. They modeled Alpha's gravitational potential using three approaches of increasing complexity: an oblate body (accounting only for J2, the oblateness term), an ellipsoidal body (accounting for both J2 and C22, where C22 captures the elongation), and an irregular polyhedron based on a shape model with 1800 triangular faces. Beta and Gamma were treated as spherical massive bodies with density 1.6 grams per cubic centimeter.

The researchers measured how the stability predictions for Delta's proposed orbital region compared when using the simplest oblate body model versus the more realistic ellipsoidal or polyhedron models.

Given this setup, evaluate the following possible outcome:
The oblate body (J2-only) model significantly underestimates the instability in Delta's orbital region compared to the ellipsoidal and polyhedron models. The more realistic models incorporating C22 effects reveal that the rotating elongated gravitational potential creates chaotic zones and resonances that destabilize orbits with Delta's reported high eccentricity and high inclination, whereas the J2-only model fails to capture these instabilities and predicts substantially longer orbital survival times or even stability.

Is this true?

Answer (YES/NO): YES